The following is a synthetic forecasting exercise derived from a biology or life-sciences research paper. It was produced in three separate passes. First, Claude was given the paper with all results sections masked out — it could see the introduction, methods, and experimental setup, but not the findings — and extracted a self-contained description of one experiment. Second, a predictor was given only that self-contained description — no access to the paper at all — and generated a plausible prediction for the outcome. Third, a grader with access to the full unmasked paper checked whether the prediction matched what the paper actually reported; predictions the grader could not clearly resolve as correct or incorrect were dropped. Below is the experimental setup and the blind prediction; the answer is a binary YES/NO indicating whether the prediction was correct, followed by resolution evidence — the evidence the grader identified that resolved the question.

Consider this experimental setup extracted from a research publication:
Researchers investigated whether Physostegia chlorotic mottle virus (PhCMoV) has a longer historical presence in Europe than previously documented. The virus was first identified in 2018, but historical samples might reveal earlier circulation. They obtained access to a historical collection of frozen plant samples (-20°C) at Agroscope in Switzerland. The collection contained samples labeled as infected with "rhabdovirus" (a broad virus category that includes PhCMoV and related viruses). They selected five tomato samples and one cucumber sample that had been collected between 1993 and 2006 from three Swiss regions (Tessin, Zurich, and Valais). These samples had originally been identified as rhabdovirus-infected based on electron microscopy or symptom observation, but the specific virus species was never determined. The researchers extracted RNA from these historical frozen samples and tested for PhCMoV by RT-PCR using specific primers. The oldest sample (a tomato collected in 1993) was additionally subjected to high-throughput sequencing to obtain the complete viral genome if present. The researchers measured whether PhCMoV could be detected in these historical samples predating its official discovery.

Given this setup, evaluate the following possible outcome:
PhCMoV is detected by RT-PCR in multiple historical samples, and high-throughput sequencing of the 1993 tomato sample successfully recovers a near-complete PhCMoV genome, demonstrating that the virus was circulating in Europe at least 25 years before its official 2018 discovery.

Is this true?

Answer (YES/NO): YES